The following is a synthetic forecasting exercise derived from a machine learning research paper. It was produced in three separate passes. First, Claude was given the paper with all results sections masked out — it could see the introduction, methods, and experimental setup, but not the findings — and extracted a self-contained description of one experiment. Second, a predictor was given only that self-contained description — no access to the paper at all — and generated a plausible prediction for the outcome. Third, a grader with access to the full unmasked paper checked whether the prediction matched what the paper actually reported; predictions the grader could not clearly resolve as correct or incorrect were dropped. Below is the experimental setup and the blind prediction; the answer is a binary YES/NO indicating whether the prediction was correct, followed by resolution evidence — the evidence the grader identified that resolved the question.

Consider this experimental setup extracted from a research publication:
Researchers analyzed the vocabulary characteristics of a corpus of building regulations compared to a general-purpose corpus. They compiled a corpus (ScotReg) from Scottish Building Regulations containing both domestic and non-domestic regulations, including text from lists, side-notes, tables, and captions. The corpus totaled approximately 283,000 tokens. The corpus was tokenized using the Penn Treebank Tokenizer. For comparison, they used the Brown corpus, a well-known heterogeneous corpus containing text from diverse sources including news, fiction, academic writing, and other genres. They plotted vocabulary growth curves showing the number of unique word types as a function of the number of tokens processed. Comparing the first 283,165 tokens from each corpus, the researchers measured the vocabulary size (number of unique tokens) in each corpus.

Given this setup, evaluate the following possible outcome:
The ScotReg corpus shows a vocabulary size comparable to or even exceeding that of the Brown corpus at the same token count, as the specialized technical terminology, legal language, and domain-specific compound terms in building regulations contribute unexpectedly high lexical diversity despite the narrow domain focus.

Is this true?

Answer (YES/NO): NO